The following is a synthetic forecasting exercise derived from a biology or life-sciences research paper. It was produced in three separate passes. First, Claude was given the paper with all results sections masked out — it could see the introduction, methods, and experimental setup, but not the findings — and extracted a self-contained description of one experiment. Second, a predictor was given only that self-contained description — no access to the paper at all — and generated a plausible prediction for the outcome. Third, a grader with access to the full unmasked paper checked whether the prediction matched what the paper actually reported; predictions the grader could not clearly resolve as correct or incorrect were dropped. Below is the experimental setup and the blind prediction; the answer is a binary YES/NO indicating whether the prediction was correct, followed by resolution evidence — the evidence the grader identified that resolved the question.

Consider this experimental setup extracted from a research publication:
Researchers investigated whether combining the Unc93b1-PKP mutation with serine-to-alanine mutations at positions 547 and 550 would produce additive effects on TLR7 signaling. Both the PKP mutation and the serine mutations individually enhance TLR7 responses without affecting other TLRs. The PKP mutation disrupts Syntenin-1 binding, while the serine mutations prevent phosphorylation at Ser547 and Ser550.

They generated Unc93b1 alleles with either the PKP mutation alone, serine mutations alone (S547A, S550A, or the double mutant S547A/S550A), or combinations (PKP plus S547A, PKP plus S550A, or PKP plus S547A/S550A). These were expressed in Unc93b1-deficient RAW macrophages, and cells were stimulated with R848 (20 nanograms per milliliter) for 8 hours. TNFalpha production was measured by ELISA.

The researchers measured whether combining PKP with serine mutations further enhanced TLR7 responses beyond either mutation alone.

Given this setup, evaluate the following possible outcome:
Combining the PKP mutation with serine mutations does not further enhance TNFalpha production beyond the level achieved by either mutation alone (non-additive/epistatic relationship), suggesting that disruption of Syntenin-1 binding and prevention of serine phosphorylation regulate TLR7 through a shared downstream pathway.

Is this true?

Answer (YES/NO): YES